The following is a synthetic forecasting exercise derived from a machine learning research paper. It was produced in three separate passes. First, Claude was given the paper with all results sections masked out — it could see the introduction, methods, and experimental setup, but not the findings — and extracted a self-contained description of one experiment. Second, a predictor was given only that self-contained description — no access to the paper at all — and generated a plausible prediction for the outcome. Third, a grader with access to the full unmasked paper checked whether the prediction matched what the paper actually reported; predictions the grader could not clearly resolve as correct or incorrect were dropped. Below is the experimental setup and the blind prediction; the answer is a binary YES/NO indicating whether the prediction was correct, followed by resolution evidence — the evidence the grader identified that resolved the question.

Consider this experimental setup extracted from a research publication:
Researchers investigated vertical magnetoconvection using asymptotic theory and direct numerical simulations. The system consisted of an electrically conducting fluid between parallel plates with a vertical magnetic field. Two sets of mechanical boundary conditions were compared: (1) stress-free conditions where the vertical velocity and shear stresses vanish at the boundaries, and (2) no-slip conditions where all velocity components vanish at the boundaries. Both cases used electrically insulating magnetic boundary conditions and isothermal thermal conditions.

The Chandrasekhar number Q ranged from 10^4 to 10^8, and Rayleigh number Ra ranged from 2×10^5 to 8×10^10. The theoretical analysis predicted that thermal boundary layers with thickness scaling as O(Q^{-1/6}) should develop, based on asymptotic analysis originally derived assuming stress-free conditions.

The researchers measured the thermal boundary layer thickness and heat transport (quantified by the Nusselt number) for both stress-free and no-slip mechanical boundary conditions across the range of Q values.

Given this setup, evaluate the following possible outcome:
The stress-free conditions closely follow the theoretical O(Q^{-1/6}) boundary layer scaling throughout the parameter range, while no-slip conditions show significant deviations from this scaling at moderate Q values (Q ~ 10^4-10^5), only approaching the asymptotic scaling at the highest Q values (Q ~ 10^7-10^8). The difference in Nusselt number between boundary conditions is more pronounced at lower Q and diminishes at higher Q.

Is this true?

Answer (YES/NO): NO